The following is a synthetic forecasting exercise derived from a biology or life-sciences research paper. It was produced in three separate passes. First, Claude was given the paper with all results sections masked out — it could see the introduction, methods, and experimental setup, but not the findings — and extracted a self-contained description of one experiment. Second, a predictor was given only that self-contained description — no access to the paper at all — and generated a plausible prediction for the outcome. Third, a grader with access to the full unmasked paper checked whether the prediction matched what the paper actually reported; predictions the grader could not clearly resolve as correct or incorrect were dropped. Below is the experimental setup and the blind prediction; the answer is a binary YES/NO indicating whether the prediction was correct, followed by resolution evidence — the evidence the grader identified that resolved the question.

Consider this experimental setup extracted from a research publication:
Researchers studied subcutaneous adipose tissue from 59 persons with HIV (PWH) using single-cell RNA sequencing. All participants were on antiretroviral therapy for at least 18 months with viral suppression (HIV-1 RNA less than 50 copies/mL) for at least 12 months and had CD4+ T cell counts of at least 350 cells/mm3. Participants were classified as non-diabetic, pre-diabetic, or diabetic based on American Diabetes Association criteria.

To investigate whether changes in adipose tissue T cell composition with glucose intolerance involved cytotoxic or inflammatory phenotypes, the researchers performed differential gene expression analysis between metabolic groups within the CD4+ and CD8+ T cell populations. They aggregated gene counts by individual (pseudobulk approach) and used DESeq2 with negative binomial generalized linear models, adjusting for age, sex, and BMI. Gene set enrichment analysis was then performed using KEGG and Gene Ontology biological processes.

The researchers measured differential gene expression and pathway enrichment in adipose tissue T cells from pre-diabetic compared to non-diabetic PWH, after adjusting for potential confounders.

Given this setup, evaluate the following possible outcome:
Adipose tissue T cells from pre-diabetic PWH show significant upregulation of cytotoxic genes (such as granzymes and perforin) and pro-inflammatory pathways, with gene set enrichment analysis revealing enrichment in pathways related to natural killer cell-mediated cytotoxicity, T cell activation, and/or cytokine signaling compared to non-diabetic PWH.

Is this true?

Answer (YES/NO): NO